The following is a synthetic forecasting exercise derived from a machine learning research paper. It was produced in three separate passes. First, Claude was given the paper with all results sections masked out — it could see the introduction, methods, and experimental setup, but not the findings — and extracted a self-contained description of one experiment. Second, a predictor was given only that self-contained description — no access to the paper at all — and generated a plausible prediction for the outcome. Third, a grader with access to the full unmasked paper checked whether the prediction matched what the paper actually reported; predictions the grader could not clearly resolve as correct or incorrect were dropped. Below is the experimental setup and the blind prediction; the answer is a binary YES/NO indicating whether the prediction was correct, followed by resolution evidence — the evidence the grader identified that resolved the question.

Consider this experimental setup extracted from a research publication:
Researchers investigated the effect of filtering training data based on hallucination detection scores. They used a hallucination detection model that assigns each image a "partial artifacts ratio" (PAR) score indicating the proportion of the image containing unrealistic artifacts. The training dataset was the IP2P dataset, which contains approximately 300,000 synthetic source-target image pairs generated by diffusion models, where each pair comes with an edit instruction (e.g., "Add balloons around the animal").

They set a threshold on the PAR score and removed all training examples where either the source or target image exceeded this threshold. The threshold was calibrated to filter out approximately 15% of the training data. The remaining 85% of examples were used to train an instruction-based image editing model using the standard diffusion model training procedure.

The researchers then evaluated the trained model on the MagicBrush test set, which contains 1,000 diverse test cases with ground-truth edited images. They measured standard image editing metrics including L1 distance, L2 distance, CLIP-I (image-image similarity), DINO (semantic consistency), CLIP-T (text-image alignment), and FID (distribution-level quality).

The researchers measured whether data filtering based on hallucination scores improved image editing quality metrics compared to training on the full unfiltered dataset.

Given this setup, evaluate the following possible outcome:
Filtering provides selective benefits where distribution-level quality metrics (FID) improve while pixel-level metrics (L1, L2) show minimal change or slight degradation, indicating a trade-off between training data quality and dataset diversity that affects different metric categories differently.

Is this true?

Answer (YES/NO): NO